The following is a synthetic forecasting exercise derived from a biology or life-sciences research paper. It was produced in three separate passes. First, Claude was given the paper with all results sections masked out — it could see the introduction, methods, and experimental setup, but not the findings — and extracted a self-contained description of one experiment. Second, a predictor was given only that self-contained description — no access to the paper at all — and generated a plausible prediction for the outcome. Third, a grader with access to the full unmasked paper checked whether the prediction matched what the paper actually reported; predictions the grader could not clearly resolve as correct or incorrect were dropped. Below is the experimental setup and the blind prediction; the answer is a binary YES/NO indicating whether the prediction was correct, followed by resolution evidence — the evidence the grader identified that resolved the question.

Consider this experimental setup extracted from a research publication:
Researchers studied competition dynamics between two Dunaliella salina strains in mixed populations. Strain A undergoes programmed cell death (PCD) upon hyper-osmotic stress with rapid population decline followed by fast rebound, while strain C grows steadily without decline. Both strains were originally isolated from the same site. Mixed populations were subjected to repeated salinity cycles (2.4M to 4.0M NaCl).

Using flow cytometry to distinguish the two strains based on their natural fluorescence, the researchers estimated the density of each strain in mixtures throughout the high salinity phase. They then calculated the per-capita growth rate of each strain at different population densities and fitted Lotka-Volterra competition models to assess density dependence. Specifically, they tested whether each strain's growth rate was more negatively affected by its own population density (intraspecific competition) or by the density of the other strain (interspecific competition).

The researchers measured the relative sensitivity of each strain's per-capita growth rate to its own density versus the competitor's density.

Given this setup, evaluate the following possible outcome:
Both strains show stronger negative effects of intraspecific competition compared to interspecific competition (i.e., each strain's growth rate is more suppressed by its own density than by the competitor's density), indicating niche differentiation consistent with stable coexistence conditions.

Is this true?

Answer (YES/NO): YES